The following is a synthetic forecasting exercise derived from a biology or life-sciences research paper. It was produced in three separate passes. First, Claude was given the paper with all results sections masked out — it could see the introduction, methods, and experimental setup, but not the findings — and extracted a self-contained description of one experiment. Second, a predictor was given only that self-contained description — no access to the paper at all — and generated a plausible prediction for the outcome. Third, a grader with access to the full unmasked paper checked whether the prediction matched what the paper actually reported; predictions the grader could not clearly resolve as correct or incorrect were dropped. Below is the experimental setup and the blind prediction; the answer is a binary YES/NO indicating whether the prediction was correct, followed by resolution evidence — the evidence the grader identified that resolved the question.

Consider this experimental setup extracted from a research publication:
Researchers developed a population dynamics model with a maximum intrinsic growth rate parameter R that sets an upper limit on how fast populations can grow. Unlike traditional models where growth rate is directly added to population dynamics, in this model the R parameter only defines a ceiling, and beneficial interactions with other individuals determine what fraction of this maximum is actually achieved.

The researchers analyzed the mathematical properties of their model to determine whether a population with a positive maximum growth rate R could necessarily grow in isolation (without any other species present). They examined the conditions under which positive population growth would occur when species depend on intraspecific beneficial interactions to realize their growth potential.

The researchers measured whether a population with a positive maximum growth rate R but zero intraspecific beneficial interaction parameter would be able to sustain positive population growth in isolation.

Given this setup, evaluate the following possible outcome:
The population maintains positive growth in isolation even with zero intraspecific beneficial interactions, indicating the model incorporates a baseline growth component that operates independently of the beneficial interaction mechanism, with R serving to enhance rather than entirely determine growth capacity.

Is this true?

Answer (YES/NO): NO